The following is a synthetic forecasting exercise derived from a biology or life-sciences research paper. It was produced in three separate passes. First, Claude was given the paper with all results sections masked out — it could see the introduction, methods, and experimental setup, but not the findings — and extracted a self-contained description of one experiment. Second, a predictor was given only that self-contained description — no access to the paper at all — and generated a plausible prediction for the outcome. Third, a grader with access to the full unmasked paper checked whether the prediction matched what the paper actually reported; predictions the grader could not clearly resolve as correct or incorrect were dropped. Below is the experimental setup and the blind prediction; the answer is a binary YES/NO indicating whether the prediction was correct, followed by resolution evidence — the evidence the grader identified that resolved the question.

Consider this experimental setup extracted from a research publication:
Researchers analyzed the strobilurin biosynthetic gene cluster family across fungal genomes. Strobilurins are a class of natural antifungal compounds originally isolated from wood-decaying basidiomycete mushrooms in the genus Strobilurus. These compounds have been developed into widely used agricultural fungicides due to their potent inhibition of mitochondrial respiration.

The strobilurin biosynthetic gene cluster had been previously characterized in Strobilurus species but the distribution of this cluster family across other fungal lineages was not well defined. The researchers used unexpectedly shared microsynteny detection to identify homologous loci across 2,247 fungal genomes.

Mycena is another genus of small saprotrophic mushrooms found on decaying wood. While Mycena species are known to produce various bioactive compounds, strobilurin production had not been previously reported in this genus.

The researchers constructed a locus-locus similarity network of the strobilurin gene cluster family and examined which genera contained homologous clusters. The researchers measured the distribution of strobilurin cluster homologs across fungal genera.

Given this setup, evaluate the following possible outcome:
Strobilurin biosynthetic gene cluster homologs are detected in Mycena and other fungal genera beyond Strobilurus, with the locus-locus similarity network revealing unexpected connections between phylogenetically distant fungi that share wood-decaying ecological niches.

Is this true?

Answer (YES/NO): NO